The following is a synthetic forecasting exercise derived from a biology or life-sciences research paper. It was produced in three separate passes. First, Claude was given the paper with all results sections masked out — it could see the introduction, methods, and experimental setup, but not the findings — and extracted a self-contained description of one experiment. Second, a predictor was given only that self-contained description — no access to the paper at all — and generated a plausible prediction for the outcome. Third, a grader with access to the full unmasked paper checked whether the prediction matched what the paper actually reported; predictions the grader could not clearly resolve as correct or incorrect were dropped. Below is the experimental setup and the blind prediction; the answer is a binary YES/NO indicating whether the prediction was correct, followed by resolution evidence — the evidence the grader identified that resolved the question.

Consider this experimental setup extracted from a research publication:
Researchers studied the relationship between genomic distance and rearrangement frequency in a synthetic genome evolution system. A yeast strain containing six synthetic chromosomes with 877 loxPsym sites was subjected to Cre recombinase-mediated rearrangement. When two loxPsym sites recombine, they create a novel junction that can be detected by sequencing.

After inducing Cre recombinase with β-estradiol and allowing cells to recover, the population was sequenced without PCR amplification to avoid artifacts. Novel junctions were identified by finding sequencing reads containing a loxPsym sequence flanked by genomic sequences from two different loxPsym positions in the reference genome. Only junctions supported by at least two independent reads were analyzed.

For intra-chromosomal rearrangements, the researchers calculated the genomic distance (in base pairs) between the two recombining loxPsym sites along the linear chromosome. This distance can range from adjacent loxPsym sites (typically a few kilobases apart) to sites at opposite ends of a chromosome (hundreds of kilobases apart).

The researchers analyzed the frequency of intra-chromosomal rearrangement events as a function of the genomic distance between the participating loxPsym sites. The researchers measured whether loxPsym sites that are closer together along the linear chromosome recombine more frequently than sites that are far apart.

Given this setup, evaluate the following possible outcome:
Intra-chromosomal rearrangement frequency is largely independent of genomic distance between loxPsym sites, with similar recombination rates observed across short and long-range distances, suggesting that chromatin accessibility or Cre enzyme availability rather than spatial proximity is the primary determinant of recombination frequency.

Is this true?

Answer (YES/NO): NO